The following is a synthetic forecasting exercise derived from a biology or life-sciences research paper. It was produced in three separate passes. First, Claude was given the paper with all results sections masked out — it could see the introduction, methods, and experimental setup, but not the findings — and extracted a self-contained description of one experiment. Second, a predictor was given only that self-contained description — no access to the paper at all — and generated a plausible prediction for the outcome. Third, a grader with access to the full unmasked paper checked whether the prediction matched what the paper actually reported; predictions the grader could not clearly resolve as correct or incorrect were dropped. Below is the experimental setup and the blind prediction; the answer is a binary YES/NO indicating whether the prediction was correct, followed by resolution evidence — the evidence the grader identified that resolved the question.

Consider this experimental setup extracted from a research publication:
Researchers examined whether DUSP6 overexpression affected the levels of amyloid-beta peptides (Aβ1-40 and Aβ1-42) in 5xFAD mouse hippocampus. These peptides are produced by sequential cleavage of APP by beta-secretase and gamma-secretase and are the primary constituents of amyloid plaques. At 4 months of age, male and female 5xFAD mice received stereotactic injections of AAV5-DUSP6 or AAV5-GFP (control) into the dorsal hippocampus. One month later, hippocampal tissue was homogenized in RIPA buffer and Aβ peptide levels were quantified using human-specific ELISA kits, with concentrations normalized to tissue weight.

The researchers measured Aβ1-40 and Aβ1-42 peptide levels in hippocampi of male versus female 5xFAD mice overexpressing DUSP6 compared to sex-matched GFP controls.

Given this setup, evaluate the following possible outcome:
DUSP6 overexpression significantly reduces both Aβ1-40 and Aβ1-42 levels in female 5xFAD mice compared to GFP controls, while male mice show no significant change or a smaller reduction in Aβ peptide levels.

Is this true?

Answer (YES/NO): NO